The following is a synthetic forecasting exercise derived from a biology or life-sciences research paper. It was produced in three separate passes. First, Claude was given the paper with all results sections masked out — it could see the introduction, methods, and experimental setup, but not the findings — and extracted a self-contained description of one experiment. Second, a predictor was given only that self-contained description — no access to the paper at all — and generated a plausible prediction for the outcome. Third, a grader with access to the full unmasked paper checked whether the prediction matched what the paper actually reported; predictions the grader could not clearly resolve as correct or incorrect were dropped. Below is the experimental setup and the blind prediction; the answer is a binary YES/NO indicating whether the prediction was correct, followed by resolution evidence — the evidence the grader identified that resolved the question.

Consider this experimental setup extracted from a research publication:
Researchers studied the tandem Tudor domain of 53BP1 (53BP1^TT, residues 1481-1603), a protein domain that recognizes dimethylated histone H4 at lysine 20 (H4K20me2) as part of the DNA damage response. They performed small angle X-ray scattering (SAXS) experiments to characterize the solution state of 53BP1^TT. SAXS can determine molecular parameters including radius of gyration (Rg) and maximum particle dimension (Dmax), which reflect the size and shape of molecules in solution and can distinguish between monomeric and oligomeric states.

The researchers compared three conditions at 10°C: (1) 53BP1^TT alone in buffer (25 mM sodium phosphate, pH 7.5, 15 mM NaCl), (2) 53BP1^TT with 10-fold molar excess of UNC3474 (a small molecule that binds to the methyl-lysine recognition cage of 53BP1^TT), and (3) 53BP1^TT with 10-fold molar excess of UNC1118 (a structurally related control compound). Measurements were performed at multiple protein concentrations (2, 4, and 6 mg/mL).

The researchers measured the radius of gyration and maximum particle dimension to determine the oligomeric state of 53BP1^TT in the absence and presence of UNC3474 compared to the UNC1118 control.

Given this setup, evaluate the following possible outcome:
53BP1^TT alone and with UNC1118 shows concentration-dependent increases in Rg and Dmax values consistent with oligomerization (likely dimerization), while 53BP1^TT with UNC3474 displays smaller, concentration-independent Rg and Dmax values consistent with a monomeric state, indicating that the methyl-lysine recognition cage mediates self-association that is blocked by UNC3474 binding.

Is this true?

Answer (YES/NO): NO